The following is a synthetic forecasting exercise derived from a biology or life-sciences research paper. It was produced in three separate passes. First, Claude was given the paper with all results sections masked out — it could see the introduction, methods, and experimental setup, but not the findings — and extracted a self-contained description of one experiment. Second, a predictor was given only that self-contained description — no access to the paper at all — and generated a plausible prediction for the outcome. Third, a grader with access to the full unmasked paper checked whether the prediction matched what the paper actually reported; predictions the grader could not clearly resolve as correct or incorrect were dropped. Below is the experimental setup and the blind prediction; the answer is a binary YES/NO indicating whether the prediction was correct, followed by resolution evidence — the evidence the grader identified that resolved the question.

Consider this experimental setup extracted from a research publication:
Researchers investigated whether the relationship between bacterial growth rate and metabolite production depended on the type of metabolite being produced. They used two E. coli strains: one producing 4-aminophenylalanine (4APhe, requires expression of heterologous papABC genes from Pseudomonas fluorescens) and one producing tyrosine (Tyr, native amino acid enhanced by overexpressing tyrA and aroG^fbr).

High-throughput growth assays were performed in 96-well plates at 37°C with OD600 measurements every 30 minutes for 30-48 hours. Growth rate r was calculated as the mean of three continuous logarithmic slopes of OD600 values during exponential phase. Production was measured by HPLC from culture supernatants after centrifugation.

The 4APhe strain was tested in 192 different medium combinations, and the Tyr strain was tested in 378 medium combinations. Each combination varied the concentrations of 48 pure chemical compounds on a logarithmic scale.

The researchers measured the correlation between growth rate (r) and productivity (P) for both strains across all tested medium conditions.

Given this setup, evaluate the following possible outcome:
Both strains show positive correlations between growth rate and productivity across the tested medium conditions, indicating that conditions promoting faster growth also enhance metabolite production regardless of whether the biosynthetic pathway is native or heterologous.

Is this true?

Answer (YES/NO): YES